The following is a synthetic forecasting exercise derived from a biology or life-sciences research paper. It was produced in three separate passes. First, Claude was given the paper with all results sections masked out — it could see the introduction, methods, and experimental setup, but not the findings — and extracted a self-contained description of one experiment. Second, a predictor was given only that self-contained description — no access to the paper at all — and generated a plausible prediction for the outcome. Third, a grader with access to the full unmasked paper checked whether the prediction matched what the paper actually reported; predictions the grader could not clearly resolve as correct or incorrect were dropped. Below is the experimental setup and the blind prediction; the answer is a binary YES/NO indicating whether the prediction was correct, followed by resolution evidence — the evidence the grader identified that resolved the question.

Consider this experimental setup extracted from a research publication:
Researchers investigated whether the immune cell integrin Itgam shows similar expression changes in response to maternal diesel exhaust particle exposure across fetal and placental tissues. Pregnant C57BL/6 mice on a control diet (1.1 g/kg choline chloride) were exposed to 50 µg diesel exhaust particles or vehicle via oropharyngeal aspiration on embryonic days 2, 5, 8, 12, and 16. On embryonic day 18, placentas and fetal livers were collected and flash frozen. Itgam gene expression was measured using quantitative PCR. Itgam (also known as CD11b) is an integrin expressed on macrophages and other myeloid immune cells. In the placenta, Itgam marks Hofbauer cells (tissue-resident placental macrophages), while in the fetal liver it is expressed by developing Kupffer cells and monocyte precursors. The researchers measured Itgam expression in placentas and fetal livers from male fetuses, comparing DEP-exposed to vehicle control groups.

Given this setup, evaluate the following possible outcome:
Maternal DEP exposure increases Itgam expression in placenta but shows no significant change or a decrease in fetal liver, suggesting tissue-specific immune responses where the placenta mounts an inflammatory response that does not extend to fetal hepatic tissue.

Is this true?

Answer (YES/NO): NO